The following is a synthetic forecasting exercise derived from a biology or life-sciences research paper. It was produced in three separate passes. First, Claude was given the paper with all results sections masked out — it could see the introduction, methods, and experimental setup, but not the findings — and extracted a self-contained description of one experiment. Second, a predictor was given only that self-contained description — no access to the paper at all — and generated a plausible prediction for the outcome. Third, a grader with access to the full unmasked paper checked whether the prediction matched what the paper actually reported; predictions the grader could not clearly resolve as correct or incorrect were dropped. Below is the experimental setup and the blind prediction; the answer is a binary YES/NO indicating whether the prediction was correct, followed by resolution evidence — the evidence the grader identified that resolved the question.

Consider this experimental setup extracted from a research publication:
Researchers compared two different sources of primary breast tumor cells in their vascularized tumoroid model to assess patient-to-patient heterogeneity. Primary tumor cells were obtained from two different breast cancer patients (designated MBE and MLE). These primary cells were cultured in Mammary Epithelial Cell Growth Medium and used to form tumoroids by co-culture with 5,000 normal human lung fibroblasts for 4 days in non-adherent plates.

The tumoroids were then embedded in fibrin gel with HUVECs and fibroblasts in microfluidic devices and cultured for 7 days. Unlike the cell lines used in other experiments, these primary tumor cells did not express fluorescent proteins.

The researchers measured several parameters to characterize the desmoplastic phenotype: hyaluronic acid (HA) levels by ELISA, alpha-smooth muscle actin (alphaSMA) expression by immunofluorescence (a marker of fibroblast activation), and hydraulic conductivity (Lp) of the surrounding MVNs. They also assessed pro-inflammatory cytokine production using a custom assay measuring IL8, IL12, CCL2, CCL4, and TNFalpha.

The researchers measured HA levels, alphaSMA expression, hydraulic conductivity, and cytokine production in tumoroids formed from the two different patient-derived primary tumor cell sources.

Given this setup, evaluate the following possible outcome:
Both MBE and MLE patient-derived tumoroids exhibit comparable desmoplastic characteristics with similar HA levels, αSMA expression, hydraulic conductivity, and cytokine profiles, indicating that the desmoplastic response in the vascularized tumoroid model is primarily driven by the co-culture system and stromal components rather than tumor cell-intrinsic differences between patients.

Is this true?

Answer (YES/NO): NO